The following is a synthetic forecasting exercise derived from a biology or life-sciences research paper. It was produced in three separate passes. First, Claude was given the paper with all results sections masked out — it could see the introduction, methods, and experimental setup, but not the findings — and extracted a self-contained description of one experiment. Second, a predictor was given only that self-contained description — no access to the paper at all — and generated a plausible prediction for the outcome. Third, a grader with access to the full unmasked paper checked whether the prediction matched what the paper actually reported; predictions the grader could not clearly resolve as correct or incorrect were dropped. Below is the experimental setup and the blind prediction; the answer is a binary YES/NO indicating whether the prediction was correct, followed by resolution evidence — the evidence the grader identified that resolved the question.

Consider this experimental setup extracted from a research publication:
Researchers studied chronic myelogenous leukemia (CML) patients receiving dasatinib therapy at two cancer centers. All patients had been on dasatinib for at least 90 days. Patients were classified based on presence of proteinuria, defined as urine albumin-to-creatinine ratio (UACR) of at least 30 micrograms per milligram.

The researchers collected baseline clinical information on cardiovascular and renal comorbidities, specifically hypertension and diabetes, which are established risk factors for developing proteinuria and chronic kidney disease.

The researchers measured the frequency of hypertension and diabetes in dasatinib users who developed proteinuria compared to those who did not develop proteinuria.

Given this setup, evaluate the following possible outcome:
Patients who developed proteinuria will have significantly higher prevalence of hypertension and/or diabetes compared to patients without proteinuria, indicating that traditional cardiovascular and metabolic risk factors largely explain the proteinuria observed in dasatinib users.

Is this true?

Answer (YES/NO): NO